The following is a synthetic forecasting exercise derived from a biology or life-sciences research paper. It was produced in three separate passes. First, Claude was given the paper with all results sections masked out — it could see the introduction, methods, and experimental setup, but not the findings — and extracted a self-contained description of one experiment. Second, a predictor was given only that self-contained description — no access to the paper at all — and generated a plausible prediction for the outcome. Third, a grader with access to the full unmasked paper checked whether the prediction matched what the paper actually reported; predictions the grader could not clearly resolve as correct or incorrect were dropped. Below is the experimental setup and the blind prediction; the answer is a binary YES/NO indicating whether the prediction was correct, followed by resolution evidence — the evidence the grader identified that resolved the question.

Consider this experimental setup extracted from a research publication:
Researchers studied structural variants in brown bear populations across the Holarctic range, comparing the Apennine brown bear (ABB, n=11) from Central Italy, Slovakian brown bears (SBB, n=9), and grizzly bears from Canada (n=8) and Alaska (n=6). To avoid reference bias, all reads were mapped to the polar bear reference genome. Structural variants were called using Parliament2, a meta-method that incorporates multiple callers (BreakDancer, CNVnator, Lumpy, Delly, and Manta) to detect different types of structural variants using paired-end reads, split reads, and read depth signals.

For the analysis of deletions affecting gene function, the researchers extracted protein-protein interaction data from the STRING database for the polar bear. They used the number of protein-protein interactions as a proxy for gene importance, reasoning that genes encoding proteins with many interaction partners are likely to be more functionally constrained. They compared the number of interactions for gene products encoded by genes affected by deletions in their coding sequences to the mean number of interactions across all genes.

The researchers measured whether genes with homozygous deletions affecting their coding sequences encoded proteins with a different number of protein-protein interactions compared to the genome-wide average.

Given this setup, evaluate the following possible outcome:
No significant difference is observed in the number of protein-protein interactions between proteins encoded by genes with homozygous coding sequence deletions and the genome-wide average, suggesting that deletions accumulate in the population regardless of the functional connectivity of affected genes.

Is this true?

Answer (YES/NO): NO